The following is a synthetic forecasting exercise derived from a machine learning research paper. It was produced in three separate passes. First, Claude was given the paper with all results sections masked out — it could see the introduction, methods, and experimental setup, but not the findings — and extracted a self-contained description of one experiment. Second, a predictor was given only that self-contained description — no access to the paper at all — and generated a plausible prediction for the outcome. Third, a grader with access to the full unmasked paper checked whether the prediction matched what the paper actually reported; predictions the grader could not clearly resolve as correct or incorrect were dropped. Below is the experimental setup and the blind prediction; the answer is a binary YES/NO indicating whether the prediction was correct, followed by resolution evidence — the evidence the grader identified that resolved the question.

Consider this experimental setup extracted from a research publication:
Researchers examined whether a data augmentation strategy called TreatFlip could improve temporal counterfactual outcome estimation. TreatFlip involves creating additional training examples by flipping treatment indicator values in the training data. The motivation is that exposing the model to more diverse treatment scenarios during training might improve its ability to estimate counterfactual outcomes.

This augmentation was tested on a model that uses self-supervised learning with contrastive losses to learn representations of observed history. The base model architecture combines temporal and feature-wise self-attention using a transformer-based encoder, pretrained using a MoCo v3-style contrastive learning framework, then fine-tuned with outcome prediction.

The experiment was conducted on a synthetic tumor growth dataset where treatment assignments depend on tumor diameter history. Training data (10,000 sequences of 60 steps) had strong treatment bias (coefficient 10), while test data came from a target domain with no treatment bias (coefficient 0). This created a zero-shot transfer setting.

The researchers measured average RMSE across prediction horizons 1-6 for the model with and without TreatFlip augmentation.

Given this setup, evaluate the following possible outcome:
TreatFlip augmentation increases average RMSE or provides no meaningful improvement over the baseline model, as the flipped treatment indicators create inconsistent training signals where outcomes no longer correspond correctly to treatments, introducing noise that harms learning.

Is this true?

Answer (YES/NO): YES